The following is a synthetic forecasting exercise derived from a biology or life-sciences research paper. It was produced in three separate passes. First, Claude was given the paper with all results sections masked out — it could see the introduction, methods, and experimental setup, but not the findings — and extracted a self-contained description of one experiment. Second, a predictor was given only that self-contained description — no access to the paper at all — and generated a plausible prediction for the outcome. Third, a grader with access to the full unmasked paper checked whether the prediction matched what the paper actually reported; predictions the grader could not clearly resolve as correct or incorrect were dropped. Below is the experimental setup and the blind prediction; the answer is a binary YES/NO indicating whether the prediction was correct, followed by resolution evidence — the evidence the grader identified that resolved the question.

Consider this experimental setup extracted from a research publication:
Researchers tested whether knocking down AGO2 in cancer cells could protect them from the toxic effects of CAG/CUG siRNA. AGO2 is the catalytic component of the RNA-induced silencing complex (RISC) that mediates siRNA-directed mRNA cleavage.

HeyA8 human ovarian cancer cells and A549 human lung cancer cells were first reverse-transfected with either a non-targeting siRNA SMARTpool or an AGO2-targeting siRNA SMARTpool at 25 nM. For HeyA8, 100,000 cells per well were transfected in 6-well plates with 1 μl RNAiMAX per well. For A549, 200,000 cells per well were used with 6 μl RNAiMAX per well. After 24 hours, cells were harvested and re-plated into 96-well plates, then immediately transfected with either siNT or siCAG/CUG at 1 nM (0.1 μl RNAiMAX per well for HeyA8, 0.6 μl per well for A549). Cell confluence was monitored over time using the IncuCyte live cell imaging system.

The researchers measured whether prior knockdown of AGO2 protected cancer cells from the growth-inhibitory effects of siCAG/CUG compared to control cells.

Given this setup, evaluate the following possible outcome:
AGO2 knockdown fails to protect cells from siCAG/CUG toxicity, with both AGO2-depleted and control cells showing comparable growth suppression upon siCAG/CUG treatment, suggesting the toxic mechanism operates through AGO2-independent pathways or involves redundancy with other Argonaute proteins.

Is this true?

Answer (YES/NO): NO